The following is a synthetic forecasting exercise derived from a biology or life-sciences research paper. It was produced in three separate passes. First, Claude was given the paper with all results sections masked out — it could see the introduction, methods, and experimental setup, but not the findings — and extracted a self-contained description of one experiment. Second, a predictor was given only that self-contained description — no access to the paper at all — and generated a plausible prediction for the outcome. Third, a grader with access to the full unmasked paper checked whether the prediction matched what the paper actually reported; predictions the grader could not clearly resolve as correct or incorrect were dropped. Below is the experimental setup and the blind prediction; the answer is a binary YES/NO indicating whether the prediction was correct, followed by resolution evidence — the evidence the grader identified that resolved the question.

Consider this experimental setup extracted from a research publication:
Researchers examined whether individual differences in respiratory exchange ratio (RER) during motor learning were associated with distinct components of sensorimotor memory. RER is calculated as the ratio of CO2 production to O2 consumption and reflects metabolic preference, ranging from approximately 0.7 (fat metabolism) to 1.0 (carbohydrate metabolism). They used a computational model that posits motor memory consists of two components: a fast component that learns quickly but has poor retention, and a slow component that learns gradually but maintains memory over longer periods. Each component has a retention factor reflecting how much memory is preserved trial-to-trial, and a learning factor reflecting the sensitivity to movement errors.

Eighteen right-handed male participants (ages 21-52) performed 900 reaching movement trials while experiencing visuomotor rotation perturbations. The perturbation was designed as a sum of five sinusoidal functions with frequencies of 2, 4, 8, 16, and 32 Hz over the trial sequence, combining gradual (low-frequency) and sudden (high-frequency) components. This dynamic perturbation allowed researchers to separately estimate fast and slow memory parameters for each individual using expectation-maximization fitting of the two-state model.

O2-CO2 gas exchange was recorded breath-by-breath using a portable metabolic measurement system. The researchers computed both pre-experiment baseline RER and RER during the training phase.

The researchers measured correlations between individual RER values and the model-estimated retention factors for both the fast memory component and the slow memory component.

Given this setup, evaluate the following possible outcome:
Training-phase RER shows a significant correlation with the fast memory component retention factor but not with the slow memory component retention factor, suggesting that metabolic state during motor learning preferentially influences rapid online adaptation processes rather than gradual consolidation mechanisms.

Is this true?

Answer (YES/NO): NO